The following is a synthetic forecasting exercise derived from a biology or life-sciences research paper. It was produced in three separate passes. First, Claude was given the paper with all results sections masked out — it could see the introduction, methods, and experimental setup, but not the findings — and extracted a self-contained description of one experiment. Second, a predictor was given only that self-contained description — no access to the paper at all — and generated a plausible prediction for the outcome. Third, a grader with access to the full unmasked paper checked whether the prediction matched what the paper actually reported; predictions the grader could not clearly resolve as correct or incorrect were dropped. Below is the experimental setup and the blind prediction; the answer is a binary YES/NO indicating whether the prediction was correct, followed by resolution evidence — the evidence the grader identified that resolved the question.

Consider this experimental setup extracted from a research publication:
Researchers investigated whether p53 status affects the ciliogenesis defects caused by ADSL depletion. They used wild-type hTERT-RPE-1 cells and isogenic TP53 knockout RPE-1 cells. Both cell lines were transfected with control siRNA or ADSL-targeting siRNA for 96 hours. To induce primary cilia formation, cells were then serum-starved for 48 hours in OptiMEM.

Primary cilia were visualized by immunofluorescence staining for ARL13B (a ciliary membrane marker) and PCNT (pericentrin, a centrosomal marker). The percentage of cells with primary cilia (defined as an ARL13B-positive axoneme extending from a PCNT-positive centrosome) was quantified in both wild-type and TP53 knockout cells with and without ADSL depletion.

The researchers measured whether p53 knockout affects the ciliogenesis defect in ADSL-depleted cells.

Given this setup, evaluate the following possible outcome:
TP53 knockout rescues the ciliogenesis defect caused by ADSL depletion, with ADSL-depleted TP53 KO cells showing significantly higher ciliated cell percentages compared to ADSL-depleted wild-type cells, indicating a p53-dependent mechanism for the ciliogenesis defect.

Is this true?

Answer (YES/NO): NO